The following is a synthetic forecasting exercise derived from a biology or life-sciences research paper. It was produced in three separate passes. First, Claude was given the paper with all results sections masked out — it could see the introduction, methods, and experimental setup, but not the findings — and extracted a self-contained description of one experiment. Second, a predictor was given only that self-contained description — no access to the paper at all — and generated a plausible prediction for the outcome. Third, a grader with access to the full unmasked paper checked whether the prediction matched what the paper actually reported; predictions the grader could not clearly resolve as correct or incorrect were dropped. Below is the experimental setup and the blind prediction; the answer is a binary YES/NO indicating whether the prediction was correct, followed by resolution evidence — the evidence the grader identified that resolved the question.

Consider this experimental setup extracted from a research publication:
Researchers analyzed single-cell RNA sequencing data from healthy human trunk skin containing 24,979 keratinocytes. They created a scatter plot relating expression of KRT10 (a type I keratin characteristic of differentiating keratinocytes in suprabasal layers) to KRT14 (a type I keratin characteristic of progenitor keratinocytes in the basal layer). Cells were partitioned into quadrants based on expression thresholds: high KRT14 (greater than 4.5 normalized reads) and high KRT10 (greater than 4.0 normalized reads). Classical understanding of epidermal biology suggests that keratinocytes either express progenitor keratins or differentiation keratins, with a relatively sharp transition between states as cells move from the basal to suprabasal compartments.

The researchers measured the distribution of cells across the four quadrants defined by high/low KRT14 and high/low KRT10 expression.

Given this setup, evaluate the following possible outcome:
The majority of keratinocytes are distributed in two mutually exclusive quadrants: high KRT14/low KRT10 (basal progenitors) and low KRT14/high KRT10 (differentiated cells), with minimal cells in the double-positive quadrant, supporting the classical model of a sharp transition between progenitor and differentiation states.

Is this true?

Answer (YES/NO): NO